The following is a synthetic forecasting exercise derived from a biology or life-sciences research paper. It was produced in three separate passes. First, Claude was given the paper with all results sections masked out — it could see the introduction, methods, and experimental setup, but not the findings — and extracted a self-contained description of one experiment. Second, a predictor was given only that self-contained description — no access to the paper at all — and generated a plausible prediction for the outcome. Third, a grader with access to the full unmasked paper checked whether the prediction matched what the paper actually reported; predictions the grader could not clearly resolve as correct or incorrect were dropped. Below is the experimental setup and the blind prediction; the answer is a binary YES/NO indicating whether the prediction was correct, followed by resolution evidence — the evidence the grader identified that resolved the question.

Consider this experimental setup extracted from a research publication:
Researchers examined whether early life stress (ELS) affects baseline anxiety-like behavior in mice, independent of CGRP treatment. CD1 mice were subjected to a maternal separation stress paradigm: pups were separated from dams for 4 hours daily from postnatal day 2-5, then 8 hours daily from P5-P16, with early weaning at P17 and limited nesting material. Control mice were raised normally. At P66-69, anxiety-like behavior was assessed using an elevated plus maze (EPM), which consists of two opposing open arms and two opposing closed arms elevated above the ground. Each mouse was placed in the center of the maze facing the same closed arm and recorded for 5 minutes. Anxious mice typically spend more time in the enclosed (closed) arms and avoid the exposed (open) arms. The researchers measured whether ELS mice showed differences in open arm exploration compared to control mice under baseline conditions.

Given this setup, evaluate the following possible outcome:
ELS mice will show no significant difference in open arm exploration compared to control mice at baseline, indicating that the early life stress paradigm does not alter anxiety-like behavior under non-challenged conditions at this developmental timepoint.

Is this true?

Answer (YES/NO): NO